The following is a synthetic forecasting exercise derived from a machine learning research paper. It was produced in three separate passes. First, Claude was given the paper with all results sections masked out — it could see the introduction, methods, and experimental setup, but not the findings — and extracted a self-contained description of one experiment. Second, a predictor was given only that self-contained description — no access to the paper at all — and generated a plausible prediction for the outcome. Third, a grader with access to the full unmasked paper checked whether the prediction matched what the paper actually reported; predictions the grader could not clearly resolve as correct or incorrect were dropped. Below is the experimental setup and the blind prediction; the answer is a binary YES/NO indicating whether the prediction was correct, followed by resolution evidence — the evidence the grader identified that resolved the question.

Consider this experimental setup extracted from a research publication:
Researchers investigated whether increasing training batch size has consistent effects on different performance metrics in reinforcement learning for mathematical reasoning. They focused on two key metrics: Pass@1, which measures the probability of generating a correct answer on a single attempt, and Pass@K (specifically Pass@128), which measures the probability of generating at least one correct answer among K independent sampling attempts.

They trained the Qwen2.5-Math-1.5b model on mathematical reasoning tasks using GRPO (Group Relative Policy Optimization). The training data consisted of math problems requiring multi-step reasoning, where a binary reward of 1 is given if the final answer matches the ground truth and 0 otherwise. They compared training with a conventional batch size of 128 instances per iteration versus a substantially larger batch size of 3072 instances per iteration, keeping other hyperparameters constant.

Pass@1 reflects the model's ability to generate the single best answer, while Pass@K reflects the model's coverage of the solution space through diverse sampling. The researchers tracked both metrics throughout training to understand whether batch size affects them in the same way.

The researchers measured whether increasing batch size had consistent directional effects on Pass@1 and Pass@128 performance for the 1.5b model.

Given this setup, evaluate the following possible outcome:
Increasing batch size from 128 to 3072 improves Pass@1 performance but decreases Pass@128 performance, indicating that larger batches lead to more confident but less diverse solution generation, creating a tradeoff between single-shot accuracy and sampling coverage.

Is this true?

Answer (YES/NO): YES